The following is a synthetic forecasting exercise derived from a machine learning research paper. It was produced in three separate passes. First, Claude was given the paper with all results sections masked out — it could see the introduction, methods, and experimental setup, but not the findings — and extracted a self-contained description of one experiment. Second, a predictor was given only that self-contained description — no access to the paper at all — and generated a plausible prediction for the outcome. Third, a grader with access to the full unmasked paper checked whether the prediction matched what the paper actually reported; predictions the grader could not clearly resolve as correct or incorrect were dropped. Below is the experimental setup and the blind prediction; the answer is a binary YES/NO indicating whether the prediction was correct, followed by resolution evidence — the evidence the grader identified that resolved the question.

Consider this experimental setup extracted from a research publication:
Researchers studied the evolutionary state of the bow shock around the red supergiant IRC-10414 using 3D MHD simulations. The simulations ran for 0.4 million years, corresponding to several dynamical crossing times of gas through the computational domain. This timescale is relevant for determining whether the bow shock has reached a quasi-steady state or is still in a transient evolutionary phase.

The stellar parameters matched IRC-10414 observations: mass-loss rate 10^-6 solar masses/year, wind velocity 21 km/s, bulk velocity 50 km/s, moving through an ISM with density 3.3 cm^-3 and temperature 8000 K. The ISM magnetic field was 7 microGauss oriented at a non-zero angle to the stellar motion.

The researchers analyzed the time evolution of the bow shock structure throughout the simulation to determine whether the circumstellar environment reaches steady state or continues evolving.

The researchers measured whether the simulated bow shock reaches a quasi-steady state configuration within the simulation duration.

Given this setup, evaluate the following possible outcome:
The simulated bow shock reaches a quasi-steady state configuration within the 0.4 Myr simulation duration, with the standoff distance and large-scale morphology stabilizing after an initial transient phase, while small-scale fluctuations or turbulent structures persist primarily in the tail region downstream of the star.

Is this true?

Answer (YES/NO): YES